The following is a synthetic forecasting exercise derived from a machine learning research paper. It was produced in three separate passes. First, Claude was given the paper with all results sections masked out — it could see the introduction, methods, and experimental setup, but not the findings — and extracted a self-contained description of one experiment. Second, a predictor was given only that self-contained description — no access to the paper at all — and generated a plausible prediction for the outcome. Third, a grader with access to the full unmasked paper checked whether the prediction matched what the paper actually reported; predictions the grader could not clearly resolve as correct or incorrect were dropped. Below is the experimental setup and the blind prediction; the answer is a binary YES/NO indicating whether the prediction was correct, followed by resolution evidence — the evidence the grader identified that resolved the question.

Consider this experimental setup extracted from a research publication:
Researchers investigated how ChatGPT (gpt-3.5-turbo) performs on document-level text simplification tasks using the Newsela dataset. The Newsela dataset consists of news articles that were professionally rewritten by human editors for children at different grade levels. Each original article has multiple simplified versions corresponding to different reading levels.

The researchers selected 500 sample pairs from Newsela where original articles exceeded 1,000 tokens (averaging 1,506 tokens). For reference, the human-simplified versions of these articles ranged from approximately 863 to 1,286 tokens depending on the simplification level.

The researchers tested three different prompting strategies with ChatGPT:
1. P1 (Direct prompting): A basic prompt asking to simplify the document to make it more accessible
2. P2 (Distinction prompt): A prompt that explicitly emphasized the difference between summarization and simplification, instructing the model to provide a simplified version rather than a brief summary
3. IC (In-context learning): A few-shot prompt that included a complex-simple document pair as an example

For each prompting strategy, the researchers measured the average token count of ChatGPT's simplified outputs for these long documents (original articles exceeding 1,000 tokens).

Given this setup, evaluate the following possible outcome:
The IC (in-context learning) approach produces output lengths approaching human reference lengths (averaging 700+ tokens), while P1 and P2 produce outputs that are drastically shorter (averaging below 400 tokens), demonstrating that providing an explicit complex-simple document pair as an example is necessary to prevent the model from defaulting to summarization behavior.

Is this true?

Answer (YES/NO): NO